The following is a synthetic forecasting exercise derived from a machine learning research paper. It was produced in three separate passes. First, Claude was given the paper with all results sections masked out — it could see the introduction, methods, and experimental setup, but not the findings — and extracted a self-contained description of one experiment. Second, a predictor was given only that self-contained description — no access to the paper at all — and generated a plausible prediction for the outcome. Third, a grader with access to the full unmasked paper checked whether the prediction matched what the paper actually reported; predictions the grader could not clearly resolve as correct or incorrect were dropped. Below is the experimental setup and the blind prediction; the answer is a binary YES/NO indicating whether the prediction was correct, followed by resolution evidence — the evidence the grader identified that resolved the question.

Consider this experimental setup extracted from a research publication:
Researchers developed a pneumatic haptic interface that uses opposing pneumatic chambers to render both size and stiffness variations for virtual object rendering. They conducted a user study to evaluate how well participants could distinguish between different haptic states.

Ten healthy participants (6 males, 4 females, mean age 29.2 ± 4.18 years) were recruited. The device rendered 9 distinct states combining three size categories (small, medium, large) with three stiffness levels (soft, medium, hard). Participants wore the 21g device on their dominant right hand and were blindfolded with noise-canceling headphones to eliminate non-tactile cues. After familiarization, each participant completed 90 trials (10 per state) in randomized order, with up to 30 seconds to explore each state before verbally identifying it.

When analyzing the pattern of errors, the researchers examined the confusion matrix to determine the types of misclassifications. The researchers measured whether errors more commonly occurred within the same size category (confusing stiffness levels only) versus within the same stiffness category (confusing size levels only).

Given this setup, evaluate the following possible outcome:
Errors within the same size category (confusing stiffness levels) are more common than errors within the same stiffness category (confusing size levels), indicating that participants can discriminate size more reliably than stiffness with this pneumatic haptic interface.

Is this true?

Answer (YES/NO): YES